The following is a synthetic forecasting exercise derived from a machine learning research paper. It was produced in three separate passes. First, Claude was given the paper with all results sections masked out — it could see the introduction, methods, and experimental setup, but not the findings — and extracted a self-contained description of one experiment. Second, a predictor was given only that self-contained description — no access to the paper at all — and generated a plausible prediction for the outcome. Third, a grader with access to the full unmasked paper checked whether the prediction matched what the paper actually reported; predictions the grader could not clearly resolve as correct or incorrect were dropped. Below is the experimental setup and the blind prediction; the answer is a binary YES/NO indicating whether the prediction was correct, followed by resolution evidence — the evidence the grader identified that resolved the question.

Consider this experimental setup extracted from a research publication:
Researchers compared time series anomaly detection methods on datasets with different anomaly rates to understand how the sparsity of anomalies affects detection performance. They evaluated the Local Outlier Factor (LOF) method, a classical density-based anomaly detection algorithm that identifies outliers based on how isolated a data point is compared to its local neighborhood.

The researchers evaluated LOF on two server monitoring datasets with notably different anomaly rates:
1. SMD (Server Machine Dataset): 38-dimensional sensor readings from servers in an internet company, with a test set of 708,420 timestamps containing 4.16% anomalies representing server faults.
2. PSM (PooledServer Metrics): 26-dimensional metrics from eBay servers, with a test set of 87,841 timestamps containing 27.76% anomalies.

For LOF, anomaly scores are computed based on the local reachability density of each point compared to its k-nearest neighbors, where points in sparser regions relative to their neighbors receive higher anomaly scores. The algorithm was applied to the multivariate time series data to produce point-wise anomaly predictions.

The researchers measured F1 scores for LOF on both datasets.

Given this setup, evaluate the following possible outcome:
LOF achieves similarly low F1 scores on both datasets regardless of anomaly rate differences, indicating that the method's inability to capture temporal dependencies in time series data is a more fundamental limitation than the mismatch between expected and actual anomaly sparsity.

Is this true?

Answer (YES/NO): NO